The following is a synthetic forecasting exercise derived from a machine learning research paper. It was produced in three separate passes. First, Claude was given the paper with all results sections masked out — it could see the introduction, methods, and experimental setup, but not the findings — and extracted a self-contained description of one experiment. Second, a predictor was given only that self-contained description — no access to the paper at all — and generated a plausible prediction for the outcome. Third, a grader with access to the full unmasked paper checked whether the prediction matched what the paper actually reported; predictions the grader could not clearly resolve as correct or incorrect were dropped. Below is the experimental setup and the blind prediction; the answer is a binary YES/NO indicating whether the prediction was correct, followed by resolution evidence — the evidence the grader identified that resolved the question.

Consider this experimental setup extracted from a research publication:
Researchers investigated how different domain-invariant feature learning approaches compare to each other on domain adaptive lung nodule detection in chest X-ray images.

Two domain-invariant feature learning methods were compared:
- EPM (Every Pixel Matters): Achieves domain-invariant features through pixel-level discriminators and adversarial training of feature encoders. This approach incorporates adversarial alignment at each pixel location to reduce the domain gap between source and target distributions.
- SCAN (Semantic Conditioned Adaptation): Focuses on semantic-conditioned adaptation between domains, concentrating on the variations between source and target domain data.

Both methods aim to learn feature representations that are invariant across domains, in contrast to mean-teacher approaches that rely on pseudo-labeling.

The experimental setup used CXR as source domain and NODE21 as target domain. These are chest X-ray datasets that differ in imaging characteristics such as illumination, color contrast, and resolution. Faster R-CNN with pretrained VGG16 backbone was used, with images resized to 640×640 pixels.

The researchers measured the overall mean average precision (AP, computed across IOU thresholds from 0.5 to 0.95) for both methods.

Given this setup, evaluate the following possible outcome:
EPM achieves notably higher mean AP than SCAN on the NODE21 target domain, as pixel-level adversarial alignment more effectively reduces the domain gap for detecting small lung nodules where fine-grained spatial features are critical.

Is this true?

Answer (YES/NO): NO